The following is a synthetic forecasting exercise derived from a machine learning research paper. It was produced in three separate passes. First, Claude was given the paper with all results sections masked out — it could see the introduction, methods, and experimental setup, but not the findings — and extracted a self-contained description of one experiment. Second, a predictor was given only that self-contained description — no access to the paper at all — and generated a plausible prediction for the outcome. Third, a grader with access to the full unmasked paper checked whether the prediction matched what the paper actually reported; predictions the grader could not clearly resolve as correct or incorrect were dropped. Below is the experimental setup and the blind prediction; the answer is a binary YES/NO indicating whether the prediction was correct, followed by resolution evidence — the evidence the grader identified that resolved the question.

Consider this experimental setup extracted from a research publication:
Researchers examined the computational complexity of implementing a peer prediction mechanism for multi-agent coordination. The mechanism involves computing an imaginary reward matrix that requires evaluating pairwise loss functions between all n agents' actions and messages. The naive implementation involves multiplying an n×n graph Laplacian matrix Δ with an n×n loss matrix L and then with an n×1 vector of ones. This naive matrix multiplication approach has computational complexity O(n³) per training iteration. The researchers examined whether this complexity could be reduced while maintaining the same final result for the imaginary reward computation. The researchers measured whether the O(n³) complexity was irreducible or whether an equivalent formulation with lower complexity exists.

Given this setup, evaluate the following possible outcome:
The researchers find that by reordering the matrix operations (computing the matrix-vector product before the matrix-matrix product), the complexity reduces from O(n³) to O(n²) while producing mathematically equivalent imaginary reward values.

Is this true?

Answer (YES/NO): YES